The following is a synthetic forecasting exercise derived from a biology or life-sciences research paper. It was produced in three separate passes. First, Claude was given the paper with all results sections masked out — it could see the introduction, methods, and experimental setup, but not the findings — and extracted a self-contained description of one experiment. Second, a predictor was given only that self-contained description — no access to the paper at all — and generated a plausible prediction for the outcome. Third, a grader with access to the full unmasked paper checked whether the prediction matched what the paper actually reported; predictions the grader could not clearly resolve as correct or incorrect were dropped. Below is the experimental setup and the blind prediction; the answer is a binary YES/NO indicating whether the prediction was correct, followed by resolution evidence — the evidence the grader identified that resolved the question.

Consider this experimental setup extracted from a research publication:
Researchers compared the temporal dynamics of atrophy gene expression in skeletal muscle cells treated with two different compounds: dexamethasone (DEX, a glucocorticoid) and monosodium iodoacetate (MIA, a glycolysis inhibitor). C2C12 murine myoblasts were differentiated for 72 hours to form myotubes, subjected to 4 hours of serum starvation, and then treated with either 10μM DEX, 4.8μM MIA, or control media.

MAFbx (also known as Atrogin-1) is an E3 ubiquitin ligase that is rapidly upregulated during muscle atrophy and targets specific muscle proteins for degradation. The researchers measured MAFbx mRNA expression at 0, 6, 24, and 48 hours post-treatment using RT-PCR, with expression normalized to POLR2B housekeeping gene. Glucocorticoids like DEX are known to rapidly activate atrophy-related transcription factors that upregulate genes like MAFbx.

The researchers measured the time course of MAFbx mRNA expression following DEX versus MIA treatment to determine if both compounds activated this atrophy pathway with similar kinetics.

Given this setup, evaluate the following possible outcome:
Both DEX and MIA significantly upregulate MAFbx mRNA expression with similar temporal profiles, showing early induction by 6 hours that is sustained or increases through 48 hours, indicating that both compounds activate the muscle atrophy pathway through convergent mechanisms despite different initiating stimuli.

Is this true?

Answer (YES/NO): NO